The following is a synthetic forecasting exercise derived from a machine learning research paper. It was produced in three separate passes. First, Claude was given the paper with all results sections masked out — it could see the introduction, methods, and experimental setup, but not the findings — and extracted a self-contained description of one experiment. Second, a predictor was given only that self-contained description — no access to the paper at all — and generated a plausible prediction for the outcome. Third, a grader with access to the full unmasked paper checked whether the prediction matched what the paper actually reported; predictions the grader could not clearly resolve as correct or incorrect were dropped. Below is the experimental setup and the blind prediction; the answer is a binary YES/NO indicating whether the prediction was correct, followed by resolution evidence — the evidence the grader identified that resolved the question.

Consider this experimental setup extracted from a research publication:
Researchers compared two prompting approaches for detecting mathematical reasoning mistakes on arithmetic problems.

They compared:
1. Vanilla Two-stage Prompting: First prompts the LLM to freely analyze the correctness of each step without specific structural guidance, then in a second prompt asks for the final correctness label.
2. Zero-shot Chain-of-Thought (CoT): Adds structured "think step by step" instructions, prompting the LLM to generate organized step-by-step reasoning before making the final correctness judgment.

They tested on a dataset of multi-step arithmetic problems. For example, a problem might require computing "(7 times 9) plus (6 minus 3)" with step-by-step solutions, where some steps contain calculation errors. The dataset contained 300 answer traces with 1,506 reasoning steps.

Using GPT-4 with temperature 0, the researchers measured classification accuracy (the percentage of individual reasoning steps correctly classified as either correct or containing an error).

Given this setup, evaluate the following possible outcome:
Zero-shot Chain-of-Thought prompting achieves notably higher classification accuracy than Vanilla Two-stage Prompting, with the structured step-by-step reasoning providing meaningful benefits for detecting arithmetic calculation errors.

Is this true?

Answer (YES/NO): NO